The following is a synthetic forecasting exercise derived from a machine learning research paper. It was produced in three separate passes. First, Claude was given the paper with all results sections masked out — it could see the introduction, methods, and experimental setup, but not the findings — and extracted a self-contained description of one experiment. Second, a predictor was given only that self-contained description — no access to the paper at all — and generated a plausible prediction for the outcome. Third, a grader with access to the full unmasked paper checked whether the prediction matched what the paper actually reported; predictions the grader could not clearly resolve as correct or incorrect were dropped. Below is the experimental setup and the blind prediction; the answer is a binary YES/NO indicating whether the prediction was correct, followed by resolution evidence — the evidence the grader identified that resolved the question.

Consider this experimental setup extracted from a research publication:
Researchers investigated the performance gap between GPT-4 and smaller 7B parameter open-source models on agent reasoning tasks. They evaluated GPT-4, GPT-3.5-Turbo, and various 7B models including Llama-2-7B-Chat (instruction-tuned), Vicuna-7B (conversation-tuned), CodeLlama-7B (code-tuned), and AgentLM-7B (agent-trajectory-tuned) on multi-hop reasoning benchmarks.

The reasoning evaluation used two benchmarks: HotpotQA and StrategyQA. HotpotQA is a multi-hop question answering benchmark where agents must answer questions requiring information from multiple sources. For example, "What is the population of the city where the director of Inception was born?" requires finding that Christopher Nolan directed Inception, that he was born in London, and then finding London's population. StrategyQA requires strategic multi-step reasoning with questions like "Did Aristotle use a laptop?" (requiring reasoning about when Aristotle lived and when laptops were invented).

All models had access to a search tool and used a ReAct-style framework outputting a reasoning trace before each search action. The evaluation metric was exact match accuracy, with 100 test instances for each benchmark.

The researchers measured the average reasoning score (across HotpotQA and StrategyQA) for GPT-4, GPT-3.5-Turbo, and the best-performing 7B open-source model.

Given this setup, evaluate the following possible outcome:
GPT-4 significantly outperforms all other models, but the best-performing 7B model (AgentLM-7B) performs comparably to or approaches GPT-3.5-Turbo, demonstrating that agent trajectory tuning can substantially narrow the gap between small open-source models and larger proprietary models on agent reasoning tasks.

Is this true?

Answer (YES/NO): NO